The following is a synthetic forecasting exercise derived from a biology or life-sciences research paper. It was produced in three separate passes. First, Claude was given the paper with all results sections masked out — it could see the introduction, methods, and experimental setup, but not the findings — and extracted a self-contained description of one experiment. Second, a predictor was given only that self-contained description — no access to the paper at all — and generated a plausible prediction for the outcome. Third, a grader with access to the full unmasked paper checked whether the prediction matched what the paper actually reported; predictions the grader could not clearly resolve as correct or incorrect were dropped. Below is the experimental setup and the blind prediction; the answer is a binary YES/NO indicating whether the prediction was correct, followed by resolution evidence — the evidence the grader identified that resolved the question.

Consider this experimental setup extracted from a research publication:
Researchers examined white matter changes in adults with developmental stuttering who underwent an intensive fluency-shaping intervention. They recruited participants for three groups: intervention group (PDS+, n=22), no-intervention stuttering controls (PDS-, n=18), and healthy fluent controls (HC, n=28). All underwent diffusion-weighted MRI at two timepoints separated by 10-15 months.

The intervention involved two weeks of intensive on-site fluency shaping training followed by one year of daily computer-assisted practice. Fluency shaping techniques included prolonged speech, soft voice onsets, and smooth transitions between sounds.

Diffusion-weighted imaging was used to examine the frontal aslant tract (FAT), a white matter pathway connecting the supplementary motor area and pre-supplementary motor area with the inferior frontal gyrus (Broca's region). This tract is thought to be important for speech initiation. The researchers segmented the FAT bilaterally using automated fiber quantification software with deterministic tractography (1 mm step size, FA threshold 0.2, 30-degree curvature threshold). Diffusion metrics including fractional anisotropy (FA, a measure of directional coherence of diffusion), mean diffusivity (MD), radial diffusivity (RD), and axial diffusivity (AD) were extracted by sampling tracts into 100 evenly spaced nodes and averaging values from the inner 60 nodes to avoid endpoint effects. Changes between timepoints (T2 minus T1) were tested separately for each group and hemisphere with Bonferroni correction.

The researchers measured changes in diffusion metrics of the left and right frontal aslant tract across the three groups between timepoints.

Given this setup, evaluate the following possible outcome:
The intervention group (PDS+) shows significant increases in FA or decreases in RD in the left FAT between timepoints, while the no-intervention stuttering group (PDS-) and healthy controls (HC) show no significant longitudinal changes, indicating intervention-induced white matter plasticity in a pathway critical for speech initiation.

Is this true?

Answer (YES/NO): NO